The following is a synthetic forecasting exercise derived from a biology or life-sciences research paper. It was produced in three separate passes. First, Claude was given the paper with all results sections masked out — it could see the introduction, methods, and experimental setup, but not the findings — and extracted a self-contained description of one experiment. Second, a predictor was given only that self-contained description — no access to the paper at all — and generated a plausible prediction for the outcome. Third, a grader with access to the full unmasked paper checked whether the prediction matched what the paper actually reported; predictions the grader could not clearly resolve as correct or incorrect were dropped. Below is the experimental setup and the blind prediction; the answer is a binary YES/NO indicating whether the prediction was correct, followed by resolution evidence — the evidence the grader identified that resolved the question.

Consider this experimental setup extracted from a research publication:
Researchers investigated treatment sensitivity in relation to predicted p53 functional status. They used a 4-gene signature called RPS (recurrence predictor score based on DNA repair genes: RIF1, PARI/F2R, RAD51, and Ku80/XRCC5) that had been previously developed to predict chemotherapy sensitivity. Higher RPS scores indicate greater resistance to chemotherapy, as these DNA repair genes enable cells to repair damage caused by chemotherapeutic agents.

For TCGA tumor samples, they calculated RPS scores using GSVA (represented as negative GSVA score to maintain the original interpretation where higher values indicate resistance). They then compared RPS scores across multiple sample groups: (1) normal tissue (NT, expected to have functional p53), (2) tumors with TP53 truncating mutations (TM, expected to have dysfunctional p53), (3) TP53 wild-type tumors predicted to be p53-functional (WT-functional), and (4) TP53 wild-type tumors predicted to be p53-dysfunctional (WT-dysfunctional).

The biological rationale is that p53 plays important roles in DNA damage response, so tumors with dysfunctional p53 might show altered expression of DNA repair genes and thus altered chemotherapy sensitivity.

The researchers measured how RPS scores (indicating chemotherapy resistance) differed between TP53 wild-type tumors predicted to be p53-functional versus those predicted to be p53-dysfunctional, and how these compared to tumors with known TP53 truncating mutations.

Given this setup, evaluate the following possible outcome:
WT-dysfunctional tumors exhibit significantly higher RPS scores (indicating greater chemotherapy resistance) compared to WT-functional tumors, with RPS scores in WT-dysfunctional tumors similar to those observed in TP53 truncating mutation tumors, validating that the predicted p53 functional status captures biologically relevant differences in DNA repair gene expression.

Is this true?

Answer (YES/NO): NO